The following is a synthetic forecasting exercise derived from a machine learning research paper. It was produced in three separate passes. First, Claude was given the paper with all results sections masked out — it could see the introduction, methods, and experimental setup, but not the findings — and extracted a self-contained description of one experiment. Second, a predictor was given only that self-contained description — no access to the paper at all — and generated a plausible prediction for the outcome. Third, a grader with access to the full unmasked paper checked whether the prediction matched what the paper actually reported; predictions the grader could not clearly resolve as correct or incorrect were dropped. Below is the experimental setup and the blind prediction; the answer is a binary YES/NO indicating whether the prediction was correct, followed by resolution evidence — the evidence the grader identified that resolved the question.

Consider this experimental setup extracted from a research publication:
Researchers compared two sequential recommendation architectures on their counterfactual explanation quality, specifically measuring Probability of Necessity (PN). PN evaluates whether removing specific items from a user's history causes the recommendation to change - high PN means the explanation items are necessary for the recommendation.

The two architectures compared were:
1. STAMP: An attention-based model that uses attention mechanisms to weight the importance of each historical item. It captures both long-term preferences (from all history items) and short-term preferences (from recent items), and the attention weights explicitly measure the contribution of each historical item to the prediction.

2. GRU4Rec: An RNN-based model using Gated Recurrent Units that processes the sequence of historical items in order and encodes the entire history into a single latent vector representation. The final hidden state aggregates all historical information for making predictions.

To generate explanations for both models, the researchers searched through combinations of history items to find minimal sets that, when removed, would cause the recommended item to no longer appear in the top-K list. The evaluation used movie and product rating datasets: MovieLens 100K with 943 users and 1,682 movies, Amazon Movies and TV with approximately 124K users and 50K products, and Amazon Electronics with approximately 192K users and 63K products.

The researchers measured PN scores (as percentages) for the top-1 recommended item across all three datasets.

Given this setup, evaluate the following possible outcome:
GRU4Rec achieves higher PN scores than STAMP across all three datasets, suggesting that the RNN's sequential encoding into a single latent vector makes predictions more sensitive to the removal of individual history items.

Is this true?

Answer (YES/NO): NO